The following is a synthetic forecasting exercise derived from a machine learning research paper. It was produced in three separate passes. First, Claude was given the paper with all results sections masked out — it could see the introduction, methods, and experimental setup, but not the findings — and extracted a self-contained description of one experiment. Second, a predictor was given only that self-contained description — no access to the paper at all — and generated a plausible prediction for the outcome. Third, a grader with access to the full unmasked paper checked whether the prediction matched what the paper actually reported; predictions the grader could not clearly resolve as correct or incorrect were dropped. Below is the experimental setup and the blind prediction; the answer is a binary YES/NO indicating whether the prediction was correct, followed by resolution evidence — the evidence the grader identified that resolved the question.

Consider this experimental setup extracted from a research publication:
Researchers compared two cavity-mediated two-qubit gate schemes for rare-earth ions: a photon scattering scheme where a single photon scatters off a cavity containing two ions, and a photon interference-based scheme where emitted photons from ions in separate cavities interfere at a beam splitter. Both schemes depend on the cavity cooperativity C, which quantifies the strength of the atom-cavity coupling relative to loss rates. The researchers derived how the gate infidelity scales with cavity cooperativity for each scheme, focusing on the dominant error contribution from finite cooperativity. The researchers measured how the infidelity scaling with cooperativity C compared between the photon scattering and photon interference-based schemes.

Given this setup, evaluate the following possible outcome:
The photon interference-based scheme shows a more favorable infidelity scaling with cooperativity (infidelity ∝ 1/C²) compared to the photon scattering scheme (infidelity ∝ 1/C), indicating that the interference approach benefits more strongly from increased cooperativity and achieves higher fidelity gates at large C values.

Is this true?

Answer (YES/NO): NO